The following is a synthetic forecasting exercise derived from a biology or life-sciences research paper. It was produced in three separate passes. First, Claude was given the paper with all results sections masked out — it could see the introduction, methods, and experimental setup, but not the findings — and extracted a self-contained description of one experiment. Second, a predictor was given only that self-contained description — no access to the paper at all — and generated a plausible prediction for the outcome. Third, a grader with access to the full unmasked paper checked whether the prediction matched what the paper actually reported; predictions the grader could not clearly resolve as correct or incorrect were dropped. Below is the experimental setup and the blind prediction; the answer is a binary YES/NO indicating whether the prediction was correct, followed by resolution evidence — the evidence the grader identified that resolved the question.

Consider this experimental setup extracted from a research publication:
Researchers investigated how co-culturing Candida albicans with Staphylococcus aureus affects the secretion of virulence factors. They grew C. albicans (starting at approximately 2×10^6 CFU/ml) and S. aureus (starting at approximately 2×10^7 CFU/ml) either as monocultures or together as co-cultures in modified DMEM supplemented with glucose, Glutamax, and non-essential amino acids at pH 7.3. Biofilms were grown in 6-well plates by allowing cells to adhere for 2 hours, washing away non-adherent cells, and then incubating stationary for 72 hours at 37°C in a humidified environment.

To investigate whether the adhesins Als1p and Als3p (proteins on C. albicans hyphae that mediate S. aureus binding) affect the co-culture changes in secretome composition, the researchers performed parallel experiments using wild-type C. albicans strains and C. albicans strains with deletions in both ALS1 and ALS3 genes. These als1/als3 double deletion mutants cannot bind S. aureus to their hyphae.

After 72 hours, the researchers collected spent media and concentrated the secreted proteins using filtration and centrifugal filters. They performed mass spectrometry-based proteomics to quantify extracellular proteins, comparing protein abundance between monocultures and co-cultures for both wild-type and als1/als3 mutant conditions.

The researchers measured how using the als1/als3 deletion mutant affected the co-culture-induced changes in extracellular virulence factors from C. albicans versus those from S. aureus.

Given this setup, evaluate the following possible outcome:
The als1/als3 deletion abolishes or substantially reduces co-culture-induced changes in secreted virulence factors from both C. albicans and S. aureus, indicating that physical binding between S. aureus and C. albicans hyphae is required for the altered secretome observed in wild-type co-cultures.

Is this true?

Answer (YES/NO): NO